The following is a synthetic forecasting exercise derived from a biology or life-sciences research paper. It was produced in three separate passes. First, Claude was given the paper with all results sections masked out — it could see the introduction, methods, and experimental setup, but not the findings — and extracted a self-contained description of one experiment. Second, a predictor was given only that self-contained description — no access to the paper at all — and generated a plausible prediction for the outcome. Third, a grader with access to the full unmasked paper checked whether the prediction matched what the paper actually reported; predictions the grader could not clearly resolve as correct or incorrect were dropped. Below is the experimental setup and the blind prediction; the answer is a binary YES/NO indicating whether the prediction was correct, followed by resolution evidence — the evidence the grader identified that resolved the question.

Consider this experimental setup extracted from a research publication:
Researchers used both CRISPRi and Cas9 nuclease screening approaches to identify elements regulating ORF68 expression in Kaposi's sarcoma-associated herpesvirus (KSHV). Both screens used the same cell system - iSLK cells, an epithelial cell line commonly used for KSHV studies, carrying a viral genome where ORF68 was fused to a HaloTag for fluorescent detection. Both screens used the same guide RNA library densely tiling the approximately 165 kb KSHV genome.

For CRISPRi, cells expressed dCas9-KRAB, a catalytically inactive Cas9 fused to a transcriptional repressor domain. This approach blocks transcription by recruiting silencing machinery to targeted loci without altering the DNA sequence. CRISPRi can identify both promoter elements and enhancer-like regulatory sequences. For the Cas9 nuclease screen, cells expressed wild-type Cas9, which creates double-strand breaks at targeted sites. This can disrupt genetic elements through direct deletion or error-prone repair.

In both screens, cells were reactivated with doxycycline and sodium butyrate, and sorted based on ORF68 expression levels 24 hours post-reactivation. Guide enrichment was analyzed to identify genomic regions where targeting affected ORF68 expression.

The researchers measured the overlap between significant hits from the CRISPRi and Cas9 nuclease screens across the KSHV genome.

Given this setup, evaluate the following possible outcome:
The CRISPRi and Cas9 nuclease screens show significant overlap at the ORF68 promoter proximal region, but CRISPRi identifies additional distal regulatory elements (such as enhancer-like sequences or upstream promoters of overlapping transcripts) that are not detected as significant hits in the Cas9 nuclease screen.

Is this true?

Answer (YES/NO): YES